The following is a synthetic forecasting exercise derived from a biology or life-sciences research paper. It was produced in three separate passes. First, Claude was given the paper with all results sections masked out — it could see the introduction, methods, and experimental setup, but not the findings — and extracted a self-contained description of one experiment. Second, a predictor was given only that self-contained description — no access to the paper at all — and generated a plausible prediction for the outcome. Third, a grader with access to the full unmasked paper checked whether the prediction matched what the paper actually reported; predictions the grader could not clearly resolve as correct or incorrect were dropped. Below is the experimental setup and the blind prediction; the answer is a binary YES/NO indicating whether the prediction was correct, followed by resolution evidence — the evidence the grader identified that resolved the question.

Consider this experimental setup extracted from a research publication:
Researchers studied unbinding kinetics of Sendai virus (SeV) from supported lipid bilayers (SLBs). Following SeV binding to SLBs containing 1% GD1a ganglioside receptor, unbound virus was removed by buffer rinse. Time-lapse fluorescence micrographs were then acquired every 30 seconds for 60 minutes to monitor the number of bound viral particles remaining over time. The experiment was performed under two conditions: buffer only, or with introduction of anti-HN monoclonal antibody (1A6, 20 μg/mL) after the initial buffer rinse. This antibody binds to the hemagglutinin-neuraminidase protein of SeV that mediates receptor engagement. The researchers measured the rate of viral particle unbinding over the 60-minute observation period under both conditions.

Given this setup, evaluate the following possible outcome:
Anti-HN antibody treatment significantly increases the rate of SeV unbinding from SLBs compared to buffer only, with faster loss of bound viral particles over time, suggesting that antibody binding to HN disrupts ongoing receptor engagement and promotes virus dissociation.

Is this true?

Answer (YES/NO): YES